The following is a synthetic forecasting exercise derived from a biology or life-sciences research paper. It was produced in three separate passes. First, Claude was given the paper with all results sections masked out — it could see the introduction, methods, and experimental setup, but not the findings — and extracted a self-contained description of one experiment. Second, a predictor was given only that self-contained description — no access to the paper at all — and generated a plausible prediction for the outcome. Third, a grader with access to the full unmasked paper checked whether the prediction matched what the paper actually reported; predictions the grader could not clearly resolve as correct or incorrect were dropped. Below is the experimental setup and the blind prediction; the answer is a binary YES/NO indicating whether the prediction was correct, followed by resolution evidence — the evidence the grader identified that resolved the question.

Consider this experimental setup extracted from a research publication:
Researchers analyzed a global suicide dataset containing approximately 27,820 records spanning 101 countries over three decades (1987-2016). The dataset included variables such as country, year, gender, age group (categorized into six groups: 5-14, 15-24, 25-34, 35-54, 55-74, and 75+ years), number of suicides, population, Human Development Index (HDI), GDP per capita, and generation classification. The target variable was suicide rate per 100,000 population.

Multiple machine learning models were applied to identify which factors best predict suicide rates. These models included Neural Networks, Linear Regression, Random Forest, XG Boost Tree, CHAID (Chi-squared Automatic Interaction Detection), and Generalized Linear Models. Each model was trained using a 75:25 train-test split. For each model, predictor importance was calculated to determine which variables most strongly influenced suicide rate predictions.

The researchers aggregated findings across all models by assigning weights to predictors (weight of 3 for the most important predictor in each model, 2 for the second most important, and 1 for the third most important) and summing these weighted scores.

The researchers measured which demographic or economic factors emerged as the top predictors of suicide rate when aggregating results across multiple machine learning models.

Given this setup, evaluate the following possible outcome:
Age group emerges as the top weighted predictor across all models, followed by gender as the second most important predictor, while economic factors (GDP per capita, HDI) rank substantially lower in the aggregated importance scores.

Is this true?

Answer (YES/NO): NO